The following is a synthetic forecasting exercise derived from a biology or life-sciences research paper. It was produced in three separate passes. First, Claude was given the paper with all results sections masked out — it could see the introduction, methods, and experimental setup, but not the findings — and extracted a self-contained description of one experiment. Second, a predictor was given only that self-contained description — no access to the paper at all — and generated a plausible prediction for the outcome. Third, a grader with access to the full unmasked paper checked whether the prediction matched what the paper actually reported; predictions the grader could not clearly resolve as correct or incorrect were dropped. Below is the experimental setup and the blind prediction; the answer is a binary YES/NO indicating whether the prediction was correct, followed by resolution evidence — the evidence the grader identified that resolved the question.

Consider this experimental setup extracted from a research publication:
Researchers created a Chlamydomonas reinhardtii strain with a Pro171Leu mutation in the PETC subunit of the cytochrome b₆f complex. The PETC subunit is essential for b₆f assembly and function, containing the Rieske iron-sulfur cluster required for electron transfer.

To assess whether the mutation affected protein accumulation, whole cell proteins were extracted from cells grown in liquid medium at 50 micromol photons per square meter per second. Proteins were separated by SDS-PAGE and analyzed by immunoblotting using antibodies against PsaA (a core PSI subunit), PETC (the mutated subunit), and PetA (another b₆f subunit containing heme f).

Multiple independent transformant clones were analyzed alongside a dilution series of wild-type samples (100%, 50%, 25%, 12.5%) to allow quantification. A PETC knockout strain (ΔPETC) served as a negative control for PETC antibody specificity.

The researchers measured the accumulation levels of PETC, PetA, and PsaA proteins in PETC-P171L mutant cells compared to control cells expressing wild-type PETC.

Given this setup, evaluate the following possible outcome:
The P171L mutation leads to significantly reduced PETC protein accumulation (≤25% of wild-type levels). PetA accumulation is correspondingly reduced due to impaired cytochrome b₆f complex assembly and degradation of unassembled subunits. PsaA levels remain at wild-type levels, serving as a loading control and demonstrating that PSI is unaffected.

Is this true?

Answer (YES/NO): NO